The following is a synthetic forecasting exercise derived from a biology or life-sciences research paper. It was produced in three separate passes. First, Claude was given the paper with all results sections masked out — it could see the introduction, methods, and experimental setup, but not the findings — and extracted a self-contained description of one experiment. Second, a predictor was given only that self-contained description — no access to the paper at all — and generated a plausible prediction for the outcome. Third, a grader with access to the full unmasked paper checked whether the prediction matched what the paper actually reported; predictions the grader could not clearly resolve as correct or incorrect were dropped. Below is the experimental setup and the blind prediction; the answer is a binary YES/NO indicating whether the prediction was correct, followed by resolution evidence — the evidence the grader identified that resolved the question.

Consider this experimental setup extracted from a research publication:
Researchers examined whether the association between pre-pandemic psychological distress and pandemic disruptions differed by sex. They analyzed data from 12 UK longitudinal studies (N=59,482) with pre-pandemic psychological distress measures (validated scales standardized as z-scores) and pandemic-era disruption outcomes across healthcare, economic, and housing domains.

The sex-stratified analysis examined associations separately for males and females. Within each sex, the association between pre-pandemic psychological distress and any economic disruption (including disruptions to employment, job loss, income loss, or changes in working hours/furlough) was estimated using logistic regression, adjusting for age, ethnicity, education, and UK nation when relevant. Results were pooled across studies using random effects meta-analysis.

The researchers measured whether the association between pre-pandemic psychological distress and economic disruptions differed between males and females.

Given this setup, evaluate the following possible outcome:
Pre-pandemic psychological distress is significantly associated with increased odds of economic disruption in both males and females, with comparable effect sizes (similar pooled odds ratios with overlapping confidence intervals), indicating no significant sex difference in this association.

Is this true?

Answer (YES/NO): YES